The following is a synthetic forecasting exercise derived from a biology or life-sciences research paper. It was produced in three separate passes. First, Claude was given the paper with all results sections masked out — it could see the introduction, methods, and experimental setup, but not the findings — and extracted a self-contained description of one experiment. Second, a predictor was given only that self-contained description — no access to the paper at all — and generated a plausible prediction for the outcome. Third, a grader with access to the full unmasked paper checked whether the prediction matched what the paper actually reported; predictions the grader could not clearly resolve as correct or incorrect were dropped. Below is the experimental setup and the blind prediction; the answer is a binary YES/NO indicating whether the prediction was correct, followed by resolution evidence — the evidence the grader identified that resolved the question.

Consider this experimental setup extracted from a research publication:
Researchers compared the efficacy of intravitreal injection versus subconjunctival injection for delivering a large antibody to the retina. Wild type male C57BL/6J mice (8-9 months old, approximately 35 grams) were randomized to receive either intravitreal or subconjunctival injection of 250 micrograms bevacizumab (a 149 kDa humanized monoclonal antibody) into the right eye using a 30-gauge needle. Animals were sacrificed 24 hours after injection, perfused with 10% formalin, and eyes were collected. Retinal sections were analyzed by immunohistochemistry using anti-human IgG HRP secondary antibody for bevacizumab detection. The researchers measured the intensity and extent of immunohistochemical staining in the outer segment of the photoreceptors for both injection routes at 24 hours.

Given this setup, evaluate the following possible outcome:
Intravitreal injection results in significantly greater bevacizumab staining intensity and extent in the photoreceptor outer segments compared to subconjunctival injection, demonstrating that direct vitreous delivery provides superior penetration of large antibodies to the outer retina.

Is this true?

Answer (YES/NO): YES